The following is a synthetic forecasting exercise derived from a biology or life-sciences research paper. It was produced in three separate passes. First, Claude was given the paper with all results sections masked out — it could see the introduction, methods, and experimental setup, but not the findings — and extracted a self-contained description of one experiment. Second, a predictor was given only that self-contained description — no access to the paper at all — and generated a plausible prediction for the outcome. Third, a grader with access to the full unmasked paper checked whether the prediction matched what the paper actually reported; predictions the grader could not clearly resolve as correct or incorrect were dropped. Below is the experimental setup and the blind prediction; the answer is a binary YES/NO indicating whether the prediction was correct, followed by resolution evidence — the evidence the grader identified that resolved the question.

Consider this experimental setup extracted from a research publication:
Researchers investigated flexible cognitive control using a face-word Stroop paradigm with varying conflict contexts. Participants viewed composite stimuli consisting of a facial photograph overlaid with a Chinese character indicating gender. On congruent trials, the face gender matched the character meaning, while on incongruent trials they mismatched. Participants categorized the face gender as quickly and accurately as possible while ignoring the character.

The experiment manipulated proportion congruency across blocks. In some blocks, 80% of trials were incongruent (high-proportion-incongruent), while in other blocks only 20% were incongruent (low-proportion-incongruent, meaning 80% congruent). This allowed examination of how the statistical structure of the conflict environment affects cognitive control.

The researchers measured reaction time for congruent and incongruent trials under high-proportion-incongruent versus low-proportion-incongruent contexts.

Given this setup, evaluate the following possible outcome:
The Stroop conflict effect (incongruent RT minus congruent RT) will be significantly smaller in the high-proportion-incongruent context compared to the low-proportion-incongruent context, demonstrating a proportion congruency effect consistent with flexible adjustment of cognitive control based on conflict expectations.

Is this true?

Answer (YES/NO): YES